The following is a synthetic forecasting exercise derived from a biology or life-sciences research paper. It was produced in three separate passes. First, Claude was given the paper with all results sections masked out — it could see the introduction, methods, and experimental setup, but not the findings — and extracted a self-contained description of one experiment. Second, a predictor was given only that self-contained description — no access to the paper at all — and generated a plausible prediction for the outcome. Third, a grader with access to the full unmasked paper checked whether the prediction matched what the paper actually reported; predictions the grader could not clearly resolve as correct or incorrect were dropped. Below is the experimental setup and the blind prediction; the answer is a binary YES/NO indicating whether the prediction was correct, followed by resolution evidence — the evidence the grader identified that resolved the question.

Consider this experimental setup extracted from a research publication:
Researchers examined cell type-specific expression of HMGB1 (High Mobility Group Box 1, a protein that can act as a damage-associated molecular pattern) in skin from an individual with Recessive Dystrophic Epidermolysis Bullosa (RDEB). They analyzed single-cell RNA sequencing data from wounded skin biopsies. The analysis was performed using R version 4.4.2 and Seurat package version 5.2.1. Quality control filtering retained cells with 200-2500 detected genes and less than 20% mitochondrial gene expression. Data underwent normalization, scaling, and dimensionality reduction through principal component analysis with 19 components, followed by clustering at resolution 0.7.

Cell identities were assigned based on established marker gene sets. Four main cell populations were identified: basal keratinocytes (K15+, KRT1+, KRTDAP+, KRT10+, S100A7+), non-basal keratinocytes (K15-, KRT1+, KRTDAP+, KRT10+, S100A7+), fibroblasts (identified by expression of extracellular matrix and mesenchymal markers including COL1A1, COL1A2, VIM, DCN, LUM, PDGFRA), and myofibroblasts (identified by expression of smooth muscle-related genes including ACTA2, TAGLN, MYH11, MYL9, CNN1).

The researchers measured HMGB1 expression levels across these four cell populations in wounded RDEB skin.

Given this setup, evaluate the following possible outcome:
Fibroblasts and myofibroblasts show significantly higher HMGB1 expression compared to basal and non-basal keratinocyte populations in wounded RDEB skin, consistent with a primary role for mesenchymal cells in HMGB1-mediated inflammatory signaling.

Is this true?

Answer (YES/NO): NO